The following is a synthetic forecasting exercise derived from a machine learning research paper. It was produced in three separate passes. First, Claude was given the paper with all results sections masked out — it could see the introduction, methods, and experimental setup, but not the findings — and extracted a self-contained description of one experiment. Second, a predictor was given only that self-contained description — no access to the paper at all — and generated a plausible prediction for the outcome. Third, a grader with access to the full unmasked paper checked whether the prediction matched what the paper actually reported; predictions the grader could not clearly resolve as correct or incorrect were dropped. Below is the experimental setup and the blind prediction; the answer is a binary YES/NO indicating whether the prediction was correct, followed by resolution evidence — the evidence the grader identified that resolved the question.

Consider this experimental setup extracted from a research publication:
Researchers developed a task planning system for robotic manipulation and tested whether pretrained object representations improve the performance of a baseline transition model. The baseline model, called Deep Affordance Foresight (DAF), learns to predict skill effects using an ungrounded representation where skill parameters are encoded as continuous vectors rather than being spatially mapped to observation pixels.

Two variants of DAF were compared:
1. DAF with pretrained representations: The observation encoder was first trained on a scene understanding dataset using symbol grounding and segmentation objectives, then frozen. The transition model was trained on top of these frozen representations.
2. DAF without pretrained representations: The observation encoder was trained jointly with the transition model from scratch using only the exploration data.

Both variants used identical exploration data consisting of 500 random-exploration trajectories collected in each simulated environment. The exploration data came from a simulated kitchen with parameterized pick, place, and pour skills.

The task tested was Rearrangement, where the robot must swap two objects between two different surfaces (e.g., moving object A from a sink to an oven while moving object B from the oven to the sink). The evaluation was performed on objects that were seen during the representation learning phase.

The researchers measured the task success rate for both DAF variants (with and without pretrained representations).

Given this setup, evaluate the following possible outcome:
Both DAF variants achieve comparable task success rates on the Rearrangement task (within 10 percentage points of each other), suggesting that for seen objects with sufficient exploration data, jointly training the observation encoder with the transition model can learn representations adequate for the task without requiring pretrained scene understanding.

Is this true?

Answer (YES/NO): YES